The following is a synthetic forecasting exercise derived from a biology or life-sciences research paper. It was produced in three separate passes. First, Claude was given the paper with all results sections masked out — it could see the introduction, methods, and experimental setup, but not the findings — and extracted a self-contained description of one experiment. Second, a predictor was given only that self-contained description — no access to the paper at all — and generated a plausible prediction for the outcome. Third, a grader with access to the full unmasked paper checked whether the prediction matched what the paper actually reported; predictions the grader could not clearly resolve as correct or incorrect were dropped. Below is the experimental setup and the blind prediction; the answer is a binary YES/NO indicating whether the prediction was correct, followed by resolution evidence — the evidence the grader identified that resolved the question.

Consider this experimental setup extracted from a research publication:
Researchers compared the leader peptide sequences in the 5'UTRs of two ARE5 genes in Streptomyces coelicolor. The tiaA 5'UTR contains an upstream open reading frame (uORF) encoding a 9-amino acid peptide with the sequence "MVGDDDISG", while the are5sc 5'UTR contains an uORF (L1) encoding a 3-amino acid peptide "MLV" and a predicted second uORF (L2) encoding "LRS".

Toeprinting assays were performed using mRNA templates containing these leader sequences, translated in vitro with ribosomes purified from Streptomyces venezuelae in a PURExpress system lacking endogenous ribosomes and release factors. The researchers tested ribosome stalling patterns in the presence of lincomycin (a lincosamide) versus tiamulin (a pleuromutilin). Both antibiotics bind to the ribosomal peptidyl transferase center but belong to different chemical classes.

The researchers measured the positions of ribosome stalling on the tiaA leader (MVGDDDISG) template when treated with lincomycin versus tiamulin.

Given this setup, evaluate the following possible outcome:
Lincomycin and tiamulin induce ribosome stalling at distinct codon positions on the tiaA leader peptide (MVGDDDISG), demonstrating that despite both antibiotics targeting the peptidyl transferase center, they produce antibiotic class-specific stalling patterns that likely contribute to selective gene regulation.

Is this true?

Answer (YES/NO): NO